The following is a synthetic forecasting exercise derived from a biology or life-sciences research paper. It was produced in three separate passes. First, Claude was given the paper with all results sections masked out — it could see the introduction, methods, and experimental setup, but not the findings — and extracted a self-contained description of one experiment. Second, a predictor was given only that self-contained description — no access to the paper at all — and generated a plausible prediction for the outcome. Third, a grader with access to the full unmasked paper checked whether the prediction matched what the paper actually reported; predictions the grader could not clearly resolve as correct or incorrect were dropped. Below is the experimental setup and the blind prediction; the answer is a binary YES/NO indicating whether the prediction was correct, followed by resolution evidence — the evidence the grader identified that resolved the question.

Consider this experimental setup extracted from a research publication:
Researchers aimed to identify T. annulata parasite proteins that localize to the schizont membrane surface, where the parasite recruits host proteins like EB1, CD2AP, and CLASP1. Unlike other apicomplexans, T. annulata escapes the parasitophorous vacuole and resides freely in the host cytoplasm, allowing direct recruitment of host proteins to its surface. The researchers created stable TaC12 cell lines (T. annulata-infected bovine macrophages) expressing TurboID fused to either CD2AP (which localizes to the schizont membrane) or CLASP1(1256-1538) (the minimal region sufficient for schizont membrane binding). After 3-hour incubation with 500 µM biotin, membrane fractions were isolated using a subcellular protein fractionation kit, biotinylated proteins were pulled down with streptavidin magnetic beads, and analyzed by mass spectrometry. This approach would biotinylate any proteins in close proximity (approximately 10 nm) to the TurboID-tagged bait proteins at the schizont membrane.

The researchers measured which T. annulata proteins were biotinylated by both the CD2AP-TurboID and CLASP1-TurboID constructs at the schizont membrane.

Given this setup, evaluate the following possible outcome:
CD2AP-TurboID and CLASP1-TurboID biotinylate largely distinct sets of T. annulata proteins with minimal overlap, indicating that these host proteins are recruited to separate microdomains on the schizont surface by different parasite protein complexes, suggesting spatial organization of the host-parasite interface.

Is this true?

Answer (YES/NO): NO